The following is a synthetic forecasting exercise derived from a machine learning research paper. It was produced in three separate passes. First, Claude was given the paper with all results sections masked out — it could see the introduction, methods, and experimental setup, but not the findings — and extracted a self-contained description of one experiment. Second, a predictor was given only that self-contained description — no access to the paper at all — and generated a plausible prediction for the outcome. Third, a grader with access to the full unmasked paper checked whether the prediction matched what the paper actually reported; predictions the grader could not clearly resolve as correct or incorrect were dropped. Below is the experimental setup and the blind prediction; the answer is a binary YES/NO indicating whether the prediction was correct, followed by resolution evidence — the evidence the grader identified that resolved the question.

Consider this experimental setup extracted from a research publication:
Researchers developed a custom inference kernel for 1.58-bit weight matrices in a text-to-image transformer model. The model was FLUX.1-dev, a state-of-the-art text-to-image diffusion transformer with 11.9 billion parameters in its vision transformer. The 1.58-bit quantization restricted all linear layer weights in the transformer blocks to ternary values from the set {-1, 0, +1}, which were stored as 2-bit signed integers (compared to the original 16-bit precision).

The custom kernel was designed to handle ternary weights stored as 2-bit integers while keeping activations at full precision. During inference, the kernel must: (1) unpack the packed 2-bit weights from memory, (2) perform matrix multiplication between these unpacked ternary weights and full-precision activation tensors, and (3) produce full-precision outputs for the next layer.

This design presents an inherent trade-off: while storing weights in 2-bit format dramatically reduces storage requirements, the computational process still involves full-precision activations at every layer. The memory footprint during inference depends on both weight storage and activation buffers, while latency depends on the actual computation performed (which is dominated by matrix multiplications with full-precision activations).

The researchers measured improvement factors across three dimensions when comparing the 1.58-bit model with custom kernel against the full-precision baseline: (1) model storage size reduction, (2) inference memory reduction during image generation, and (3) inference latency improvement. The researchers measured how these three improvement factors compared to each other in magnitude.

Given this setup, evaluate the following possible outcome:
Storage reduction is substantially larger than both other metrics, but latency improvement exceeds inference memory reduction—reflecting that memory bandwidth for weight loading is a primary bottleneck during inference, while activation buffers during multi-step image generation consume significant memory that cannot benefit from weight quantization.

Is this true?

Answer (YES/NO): NO